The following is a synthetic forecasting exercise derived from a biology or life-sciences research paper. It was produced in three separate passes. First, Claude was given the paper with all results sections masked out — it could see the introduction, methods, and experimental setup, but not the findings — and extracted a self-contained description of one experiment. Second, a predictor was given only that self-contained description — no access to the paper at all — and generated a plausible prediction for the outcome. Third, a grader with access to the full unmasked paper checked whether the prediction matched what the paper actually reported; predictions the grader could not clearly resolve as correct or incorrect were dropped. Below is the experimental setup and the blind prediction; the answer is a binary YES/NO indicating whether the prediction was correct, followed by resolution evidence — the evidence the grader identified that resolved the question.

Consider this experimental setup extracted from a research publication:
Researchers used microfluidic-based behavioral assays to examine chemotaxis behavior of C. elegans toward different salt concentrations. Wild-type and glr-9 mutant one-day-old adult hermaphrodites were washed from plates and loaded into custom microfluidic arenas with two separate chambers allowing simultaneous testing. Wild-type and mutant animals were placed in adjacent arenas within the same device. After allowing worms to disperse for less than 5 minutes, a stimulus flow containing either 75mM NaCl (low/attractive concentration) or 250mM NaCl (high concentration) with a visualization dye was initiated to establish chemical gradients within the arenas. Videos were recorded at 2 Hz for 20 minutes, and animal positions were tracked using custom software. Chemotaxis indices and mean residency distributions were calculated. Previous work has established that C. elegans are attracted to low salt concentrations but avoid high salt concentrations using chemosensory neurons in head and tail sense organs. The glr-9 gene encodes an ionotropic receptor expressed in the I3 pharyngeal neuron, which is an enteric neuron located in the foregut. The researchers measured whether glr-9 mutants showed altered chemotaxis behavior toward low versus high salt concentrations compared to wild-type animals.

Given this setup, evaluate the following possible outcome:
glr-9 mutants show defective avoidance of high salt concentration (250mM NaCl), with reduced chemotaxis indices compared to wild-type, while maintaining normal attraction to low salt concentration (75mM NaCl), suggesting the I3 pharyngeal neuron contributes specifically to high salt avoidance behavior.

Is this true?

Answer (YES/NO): NO